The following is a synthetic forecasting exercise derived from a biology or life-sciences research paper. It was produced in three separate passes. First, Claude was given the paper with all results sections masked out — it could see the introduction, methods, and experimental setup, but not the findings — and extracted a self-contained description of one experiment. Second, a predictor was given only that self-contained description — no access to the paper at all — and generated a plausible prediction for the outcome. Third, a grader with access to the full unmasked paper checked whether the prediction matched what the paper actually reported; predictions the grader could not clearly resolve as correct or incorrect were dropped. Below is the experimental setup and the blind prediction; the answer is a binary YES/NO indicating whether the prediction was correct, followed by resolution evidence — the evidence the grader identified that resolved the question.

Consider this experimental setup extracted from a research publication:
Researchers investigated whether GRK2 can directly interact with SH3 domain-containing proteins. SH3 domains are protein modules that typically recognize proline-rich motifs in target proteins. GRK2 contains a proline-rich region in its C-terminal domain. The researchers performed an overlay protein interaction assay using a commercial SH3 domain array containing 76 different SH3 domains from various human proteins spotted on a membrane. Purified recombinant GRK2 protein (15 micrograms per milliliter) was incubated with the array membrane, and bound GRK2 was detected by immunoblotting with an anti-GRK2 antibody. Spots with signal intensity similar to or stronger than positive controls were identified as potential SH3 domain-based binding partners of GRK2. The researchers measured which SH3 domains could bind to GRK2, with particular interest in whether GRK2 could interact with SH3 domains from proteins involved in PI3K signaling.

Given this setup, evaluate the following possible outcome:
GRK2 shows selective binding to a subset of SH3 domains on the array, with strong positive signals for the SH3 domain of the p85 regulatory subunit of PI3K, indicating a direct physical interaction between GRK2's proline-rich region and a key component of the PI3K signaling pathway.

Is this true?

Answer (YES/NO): YES